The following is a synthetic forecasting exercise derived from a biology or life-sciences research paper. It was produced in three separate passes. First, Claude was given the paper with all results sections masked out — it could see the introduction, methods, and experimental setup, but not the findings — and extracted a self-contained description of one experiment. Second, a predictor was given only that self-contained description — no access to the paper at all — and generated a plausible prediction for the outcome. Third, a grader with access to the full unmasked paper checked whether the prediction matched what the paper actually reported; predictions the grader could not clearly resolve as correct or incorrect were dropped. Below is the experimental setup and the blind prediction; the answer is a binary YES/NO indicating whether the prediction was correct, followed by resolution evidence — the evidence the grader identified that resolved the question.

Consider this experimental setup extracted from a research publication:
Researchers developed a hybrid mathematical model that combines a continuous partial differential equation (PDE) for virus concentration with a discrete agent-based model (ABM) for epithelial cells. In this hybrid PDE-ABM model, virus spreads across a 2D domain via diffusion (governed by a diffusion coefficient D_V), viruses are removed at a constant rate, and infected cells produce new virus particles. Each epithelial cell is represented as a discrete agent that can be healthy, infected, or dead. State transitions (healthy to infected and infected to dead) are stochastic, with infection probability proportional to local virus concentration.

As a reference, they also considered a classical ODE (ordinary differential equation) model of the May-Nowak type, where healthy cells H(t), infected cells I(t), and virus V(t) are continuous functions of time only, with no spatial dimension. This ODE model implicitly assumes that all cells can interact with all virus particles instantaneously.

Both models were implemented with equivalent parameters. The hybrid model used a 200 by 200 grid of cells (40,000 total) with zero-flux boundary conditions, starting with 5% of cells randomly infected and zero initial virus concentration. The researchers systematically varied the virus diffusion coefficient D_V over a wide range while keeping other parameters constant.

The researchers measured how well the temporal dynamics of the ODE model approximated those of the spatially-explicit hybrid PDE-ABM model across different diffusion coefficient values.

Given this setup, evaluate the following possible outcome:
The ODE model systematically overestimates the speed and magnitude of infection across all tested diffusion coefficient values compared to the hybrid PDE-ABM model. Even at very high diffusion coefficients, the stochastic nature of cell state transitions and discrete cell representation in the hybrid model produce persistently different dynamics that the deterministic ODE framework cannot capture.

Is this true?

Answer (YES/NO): NO